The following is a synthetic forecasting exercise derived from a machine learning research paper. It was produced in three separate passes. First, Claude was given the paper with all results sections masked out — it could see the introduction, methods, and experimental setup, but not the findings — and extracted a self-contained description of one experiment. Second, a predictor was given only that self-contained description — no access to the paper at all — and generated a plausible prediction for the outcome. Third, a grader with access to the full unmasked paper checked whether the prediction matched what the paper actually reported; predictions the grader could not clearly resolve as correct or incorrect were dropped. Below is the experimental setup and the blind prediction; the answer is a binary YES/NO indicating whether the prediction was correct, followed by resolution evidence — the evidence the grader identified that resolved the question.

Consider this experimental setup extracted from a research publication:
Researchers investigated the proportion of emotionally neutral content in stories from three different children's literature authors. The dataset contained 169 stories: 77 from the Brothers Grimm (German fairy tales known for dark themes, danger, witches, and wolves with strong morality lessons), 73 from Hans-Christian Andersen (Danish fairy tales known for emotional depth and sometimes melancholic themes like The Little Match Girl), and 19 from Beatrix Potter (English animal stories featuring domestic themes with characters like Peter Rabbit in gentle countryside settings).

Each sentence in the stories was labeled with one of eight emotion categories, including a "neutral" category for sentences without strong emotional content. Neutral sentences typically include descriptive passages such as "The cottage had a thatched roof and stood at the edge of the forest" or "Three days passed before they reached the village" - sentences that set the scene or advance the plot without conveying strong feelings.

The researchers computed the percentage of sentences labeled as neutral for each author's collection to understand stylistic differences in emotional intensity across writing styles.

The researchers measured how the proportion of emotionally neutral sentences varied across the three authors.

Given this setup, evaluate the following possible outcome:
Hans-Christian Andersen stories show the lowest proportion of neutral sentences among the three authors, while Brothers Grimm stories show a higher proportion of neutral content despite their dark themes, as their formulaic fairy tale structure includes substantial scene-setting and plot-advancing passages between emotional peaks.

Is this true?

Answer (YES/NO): NO